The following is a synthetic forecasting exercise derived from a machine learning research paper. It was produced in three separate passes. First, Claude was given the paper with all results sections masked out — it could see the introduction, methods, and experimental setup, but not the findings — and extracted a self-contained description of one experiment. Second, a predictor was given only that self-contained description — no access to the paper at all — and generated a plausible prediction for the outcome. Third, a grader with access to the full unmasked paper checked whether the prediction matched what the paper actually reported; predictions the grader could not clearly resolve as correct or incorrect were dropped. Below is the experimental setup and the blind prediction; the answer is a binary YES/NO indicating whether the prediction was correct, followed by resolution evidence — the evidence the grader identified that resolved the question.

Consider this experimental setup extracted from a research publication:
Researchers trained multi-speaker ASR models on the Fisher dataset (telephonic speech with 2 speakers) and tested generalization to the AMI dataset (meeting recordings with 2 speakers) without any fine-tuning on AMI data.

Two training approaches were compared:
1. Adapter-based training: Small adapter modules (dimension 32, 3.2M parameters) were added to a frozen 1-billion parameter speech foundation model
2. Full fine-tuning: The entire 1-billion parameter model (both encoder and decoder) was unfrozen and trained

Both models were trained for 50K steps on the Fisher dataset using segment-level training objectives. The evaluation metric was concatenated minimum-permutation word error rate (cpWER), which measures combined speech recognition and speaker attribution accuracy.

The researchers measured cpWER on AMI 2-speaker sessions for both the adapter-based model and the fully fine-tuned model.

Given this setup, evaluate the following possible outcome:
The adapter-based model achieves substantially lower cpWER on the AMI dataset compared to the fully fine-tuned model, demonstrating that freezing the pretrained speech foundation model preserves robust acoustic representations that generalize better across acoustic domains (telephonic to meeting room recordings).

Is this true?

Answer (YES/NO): YES